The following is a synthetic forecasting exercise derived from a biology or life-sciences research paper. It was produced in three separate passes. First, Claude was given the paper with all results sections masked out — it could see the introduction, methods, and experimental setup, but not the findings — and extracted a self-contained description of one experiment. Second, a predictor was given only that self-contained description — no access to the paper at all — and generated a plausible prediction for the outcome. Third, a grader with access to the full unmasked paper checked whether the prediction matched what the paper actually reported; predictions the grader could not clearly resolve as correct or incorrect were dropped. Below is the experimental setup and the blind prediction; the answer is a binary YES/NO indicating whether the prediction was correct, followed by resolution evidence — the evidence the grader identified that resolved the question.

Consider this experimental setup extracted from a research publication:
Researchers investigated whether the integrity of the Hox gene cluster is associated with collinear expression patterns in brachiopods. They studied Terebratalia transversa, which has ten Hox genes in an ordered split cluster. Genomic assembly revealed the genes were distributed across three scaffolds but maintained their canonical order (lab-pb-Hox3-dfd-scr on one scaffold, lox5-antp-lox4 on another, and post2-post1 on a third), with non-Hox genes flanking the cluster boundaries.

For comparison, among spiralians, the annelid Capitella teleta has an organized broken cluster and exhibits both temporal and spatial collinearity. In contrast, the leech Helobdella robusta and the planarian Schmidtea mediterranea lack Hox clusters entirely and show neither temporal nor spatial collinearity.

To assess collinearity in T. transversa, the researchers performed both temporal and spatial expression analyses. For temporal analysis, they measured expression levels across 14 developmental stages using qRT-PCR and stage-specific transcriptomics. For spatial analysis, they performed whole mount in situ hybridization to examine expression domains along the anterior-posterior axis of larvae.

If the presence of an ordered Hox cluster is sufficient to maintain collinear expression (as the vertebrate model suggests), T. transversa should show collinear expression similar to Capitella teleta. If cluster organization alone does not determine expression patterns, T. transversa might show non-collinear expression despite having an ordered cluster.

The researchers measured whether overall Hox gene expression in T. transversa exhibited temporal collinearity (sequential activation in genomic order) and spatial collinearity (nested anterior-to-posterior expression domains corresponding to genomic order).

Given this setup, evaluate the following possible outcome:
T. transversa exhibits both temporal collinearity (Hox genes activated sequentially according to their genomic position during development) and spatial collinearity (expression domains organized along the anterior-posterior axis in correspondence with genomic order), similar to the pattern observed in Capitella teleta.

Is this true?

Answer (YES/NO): NO